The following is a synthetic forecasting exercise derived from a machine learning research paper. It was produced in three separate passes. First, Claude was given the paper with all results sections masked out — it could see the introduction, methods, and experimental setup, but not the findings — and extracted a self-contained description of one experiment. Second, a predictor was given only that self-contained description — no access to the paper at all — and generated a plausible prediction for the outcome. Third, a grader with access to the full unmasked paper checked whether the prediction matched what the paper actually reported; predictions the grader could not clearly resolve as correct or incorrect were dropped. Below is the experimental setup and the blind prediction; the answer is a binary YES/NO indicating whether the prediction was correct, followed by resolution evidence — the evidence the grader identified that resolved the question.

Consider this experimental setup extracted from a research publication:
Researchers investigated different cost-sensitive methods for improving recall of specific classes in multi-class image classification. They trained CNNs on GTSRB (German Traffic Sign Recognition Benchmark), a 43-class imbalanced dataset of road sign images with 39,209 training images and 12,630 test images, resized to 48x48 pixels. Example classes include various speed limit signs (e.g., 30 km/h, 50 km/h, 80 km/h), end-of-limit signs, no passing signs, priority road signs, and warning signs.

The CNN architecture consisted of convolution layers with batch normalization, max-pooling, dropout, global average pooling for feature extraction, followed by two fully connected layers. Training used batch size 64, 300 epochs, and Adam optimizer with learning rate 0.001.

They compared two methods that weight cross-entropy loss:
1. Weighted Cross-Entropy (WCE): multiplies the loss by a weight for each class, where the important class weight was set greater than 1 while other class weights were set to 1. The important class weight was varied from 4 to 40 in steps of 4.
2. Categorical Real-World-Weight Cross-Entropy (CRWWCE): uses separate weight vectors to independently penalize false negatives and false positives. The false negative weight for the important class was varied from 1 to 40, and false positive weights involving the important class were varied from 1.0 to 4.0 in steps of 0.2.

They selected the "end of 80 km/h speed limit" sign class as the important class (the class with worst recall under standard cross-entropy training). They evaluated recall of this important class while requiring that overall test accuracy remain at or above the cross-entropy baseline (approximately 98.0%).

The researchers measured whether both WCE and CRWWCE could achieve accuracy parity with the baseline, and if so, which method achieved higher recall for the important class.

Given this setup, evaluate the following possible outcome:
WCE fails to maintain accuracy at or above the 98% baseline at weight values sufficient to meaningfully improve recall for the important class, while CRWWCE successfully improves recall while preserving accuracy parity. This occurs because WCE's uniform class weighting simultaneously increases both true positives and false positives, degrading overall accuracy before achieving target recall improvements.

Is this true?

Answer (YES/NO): NO